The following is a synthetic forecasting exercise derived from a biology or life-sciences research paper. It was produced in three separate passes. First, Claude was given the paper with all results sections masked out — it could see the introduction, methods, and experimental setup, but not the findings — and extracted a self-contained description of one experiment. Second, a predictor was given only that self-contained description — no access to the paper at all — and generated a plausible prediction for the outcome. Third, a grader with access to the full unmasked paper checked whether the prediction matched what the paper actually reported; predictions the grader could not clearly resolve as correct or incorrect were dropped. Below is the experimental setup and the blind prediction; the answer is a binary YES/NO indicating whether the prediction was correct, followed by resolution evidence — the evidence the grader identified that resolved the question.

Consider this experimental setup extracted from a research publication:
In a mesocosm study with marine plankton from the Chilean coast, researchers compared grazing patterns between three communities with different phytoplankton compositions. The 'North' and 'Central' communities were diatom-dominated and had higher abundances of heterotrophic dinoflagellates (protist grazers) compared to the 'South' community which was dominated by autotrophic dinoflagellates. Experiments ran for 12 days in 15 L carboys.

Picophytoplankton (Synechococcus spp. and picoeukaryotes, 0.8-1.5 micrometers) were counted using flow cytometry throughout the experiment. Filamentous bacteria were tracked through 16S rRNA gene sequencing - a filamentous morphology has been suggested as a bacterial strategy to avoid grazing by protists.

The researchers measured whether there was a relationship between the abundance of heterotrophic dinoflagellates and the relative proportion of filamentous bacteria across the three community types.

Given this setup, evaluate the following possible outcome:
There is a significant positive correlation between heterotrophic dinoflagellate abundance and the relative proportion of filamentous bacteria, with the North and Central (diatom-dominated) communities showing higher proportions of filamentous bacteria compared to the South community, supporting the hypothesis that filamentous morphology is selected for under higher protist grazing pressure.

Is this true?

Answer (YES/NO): NO